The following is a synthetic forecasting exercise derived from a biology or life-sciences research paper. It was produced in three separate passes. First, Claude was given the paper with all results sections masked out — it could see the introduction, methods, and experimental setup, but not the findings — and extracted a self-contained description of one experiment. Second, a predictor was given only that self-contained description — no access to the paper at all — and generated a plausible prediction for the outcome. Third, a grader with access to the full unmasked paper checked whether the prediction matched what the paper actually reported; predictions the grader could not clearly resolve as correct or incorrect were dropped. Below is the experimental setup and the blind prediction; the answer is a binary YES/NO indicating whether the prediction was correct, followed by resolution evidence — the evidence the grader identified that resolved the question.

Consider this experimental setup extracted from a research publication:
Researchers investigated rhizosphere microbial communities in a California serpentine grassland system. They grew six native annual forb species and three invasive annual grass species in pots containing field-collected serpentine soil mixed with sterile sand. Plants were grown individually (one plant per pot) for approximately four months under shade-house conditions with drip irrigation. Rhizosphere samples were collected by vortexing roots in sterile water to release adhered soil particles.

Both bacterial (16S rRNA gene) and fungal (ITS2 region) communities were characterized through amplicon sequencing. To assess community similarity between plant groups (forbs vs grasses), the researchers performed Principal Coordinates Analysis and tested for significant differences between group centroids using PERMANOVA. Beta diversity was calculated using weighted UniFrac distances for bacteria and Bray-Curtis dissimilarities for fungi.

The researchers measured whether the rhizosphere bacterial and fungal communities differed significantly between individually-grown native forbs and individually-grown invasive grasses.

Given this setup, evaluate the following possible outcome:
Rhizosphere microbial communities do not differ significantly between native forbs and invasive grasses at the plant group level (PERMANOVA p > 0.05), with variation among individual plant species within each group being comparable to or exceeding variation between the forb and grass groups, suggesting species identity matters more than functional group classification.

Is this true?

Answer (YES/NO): NO